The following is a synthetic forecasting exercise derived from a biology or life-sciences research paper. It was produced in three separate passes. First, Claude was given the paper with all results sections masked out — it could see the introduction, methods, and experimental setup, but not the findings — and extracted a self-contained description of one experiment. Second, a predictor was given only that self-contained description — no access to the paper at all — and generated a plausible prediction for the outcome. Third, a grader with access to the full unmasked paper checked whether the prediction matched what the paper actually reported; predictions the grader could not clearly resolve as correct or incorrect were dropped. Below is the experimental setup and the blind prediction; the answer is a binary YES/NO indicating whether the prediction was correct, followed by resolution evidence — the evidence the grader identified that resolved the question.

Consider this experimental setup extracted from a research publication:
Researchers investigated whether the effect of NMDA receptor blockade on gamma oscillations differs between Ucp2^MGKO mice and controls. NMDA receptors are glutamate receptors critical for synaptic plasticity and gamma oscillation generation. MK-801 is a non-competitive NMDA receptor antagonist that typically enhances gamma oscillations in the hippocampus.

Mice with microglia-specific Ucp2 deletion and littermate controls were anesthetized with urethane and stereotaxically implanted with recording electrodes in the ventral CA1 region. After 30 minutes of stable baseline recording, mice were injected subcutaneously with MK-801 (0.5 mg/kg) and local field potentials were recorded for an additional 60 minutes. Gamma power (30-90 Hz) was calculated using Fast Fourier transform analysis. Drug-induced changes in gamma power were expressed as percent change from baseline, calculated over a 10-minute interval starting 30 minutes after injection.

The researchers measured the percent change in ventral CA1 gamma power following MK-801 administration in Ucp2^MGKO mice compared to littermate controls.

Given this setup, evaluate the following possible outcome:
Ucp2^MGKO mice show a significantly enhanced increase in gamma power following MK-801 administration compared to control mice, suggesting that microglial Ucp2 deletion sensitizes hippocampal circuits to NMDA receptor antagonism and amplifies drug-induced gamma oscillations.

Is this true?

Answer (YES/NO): NO